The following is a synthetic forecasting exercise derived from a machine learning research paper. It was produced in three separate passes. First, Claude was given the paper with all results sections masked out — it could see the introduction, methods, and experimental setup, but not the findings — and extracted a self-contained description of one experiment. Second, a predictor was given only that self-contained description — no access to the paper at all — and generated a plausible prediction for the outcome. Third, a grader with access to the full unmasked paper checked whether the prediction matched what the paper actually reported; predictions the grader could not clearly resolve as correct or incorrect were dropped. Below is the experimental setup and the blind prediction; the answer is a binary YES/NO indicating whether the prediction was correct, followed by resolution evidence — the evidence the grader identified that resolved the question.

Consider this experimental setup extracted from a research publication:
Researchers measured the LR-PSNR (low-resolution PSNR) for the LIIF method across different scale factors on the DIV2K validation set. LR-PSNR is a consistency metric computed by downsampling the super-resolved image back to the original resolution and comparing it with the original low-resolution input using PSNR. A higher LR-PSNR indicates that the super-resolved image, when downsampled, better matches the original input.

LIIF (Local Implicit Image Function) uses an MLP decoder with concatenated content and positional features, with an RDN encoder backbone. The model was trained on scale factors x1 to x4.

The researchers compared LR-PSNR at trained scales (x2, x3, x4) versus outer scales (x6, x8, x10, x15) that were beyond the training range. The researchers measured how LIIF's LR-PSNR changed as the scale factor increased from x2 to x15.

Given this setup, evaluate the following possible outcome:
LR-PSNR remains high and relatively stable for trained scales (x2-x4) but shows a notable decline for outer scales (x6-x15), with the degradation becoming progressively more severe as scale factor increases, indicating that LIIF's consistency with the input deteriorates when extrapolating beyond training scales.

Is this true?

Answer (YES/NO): NO